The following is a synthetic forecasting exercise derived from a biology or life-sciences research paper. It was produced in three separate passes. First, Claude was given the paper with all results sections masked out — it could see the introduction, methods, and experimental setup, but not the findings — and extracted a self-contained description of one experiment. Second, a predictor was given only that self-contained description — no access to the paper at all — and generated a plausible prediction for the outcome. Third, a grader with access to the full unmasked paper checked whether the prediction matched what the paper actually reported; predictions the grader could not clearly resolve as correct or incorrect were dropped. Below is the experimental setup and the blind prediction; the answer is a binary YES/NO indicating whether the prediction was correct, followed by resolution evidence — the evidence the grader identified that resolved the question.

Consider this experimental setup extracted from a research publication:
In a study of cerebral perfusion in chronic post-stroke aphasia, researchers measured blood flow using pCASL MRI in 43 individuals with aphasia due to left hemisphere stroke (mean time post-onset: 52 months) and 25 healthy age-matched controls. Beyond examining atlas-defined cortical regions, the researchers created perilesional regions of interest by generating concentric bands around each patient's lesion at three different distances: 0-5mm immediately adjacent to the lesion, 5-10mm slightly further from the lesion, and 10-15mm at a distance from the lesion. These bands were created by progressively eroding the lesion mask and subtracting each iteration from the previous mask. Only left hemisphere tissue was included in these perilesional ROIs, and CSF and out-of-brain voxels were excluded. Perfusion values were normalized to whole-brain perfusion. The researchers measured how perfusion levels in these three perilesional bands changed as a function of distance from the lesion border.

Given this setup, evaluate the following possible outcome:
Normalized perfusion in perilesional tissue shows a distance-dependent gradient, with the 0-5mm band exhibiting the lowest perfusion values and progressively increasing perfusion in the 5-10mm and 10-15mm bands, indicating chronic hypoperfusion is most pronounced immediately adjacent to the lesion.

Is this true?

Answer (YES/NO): YES